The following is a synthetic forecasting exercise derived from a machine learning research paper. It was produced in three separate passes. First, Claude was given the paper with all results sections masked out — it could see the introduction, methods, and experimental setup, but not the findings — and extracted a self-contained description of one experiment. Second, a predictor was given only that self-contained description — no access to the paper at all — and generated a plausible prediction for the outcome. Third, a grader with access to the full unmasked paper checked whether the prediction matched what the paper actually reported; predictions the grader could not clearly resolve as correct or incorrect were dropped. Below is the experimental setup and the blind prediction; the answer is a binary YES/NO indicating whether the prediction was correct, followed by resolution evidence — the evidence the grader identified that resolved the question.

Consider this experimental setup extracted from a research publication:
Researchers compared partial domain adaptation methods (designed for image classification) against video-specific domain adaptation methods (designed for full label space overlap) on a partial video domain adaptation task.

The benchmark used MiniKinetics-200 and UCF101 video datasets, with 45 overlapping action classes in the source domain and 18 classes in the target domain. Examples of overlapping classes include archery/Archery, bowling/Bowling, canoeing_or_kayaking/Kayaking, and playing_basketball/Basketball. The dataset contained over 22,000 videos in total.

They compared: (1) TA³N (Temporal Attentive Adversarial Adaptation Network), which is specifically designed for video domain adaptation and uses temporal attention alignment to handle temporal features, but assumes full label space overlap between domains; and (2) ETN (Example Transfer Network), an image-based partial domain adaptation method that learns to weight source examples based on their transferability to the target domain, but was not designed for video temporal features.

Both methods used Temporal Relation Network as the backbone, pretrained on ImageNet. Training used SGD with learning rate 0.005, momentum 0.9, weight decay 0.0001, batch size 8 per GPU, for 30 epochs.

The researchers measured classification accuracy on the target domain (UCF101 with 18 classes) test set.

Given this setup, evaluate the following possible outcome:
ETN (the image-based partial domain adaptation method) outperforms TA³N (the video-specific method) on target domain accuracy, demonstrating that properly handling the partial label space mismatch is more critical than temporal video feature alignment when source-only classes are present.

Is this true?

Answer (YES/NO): YES